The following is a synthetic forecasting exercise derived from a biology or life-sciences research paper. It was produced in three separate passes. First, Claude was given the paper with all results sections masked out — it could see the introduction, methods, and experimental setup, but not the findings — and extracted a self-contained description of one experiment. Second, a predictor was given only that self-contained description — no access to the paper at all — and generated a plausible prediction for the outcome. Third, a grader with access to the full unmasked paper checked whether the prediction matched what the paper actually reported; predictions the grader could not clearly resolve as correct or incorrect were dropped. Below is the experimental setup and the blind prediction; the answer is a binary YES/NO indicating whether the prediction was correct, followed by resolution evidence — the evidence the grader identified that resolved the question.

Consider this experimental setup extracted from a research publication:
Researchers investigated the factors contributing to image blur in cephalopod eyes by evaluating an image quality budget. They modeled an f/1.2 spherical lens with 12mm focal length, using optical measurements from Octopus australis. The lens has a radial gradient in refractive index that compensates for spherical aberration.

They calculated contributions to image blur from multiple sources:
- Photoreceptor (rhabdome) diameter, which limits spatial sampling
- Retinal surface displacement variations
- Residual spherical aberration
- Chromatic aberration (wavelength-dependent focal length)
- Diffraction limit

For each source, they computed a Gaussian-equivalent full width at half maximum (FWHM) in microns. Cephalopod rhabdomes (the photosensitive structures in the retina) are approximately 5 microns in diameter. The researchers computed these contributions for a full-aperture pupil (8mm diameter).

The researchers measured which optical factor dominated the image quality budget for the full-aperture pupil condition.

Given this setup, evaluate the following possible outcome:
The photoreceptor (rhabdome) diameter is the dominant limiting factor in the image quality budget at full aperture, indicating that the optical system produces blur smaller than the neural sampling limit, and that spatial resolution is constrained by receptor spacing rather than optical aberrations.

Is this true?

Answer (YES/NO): NO